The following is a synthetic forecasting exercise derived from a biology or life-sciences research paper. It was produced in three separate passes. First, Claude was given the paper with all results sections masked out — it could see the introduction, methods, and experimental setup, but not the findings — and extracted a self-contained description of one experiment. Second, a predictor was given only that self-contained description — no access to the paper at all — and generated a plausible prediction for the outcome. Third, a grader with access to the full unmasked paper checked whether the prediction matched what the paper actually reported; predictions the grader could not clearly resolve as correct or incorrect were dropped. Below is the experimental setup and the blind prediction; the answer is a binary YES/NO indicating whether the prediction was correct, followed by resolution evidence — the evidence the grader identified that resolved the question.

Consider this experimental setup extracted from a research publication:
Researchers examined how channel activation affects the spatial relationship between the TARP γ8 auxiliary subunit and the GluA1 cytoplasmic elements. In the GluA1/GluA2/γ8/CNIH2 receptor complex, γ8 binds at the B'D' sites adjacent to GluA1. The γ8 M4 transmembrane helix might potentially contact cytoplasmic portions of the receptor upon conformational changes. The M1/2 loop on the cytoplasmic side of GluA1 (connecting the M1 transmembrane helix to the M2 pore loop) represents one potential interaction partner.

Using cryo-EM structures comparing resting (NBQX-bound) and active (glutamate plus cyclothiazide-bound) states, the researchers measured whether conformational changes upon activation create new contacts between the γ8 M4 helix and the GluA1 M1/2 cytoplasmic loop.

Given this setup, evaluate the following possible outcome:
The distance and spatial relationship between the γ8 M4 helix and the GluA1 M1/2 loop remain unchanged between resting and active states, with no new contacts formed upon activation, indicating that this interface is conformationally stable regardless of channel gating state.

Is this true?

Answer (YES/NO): NO